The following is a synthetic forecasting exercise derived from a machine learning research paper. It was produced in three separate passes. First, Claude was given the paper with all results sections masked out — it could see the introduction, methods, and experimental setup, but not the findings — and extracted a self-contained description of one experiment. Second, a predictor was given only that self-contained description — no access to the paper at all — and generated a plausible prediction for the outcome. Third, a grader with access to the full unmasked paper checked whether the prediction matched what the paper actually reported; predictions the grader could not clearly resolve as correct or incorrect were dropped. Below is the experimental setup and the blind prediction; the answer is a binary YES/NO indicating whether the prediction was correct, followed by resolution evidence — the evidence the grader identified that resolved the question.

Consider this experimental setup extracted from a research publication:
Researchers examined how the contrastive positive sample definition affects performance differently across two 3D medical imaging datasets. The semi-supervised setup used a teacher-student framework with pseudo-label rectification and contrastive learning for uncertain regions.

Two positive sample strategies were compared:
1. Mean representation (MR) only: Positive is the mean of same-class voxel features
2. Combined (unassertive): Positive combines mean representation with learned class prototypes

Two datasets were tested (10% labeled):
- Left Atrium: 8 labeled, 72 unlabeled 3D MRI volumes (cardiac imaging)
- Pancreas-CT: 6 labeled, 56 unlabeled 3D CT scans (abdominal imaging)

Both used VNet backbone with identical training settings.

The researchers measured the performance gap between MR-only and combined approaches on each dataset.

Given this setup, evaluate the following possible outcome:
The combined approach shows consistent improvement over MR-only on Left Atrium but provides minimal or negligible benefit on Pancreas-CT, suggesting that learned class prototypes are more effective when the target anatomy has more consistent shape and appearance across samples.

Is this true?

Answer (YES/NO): NO